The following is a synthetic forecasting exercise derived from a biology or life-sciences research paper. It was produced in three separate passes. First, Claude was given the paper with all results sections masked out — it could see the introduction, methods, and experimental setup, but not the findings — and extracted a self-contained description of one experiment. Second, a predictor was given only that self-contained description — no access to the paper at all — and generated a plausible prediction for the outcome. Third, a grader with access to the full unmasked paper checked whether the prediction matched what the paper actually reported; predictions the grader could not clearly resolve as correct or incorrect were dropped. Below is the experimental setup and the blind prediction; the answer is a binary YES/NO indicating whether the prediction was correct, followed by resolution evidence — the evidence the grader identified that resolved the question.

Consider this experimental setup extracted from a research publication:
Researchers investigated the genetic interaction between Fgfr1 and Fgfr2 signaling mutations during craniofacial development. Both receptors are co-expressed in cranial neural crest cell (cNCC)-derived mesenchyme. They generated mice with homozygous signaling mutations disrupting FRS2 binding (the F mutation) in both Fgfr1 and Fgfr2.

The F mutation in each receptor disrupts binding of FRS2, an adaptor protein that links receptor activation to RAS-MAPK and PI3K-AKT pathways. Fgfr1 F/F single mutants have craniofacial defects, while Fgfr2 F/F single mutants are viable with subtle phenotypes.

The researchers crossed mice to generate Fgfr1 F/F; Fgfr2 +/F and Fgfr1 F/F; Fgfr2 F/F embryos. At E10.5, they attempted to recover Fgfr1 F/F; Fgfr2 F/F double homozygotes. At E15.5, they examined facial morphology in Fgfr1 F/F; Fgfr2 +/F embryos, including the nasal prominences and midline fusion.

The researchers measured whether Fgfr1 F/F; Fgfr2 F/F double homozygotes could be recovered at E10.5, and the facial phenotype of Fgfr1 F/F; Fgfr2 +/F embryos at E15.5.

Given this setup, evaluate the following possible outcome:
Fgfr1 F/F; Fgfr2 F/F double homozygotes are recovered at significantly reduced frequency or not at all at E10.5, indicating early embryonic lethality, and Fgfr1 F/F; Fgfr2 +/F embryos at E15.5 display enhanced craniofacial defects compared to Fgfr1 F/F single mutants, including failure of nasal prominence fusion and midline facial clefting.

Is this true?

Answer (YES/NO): YES